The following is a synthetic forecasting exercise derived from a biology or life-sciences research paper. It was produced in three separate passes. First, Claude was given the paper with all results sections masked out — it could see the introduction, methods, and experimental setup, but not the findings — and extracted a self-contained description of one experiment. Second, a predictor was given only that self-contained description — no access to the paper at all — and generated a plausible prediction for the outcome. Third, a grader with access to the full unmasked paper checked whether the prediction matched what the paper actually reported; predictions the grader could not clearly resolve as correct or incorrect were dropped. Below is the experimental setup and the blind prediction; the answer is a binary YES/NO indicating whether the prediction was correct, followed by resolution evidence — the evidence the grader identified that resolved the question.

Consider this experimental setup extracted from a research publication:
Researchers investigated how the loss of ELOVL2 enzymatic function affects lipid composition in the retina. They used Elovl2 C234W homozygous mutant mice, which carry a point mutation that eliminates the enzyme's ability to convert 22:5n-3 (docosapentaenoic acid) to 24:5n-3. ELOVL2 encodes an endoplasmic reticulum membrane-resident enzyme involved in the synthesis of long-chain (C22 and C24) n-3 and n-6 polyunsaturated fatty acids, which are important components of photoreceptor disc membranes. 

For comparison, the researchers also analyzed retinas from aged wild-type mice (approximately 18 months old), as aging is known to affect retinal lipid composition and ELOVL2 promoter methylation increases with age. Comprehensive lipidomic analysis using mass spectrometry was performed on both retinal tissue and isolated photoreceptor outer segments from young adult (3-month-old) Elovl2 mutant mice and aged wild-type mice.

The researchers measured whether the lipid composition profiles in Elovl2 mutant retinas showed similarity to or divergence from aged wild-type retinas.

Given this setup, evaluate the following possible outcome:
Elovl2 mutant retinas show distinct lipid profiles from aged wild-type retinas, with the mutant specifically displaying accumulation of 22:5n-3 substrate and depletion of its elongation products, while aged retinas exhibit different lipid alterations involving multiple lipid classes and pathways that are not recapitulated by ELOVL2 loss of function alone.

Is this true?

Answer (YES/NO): NO